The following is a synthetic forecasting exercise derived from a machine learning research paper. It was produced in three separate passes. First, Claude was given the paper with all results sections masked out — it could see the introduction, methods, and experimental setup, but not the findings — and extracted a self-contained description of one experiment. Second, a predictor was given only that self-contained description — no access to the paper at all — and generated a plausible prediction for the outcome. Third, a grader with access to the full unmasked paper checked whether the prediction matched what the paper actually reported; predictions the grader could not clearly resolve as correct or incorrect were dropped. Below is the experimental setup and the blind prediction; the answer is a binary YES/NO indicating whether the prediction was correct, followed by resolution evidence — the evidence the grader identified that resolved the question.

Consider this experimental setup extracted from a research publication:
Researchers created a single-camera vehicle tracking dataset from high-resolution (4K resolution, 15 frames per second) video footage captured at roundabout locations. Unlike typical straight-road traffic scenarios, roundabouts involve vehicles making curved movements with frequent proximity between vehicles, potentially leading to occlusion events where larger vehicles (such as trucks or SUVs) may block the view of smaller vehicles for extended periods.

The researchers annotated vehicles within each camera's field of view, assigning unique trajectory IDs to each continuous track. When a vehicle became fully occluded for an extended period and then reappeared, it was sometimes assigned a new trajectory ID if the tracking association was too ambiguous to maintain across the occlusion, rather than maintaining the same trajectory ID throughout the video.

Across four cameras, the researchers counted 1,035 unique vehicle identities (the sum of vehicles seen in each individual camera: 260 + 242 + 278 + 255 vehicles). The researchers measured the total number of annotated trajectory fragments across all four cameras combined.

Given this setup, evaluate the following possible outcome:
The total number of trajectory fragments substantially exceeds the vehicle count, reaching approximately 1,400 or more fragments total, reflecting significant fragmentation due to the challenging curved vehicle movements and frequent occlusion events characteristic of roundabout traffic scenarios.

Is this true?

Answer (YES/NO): NO